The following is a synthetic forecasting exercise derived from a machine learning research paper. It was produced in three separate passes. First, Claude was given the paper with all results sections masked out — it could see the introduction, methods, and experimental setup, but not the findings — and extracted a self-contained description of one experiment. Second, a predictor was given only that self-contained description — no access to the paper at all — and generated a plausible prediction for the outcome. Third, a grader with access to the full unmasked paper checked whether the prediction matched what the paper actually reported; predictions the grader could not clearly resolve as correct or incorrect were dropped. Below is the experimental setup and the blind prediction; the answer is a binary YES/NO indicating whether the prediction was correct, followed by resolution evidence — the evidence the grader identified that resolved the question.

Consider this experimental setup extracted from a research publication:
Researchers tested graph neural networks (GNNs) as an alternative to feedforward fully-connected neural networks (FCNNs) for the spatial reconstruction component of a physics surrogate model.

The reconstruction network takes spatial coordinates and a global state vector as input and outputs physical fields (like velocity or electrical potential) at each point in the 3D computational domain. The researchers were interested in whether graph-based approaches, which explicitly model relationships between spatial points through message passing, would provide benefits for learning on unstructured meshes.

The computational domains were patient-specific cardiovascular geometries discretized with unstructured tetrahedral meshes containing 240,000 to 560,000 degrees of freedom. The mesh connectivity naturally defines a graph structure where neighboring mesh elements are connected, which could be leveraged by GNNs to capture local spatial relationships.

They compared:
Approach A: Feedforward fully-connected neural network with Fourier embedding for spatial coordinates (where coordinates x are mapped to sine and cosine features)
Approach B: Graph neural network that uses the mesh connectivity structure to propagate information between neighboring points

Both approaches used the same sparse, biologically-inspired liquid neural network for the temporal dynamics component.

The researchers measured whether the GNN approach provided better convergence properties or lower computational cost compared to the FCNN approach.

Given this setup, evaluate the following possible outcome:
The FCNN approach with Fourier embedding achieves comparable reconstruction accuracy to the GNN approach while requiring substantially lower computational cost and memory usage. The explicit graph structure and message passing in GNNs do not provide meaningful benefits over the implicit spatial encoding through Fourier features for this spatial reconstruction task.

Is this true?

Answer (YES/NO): YES